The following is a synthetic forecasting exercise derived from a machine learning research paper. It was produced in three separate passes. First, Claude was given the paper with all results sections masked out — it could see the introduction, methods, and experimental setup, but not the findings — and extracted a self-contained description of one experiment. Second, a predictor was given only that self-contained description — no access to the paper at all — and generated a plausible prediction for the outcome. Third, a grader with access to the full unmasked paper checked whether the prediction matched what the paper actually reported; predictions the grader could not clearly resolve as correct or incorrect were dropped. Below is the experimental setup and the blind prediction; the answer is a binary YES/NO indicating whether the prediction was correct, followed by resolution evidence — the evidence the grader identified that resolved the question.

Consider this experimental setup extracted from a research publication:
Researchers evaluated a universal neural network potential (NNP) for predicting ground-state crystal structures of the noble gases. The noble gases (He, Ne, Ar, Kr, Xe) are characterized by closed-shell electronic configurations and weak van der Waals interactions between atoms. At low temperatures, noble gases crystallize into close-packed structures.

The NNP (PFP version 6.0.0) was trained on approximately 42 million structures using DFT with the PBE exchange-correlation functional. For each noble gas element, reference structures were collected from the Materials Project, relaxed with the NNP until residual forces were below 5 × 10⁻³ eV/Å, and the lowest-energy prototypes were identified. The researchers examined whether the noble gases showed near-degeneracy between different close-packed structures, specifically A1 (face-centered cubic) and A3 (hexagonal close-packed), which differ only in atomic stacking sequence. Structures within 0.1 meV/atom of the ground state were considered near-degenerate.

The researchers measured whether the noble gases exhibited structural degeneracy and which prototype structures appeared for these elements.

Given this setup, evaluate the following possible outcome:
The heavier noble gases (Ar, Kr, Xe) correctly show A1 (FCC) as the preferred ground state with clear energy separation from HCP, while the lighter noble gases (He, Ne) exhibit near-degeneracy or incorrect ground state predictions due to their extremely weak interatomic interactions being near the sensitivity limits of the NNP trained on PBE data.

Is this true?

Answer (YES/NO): NO